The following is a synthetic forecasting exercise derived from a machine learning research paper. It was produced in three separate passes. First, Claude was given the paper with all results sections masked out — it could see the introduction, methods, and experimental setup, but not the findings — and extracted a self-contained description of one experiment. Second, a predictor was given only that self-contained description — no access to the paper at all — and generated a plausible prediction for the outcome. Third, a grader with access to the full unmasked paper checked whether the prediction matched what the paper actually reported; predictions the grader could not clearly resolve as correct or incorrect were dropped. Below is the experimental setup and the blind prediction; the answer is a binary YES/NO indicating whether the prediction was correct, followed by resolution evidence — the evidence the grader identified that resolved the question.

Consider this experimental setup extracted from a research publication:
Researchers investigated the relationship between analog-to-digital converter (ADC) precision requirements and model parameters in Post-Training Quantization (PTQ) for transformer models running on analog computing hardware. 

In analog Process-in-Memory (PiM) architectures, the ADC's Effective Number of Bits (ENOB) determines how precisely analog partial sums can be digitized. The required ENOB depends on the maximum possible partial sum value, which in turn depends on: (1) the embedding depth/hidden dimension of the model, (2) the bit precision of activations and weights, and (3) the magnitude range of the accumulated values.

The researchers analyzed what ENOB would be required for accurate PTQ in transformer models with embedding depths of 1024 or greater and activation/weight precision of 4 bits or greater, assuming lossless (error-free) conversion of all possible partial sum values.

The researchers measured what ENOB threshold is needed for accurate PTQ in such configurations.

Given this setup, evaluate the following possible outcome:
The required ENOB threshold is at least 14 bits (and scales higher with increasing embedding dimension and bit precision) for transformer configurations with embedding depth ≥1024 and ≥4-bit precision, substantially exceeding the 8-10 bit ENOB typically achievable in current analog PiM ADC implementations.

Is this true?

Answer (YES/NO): NO